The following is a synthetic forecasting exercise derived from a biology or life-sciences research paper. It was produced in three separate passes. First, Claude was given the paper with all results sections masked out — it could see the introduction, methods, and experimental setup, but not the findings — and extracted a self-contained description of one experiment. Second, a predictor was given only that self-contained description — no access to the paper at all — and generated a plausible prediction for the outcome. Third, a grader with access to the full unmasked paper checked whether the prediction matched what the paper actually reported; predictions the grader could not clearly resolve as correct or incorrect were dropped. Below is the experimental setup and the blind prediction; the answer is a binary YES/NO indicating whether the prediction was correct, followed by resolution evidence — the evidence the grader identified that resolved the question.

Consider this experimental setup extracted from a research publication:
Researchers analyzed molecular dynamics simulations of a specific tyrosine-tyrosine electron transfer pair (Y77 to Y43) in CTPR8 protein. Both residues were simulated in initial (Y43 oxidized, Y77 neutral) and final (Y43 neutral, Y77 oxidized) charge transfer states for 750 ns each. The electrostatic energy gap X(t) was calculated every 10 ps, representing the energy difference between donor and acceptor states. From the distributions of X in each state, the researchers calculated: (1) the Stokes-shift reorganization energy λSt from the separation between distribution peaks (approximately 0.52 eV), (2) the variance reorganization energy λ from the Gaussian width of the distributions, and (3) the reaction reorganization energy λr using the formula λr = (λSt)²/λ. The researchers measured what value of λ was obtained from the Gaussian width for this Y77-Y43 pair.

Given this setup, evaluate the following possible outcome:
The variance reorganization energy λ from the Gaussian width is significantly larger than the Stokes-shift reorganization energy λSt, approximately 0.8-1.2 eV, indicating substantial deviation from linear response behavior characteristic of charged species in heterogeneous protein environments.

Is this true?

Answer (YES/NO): YES